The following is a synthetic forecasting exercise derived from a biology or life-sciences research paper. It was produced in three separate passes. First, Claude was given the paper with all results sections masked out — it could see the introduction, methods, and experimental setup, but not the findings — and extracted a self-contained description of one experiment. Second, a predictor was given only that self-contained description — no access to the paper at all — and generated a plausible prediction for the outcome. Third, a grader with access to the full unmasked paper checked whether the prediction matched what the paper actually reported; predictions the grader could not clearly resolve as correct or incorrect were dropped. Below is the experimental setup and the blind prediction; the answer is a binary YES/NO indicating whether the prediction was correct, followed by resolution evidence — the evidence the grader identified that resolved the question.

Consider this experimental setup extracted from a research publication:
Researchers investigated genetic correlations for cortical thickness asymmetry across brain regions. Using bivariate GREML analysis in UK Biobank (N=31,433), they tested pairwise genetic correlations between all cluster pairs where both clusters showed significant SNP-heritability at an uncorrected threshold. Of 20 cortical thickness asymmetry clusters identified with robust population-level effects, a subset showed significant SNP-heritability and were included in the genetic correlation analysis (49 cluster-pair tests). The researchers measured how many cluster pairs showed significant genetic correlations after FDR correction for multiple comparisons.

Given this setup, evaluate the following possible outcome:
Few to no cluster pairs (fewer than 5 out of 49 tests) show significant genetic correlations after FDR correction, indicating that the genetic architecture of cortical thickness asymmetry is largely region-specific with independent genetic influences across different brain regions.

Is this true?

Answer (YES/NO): YES